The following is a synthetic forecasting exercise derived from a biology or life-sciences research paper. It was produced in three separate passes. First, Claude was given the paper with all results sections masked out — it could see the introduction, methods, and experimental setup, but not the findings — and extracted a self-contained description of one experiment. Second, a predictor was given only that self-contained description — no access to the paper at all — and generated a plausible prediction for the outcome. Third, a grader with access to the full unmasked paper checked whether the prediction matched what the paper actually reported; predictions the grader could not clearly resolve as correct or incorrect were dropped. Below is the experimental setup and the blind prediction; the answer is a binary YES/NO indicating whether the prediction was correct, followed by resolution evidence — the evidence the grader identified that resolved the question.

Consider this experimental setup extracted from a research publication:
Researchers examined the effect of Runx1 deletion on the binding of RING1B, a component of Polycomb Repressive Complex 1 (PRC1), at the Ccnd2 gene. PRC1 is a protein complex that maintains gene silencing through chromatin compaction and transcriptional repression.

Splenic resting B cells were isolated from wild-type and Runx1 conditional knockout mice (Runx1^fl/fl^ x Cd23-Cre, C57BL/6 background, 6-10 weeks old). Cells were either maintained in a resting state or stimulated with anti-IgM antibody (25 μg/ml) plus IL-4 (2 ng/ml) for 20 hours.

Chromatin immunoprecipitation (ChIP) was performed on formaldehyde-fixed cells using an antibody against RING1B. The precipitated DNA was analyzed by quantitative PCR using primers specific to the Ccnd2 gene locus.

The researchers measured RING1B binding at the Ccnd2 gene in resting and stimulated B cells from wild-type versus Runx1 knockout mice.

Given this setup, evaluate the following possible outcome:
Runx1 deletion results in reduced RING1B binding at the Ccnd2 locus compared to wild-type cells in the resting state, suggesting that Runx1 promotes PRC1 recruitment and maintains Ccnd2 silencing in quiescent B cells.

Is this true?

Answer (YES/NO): NO